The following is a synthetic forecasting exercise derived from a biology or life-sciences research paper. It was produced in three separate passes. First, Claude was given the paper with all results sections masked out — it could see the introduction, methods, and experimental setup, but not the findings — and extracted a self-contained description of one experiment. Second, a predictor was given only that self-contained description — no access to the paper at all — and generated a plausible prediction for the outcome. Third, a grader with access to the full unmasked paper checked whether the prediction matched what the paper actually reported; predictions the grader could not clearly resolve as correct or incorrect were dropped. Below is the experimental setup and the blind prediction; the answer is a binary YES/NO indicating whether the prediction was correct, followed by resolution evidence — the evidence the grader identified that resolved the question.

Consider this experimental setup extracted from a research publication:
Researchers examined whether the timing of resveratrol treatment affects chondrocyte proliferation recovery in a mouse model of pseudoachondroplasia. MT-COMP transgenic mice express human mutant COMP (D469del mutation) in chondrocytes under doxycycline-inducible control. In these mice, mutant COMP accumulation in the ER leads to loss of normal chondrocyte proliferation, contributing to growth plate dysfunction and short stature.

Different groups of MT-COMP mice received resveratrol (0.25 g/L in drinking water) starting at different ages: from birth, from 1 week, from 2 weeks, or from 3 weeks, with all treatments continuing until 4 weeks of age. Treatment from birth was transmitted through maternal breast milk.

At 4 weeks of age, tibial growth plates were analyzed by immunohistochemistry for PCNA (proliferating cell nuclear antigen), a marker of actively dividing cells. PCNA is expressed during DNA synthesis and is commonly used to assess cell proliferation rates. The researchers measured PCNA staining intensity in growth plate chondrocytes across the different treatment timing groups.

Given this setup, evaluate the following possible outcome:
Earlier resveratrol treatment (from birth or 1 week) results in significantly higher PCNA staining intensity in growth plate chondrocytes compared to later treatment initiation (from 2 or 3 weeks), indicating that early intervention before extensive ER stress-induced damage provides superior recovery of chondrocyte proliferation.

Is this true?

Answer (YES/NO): YES